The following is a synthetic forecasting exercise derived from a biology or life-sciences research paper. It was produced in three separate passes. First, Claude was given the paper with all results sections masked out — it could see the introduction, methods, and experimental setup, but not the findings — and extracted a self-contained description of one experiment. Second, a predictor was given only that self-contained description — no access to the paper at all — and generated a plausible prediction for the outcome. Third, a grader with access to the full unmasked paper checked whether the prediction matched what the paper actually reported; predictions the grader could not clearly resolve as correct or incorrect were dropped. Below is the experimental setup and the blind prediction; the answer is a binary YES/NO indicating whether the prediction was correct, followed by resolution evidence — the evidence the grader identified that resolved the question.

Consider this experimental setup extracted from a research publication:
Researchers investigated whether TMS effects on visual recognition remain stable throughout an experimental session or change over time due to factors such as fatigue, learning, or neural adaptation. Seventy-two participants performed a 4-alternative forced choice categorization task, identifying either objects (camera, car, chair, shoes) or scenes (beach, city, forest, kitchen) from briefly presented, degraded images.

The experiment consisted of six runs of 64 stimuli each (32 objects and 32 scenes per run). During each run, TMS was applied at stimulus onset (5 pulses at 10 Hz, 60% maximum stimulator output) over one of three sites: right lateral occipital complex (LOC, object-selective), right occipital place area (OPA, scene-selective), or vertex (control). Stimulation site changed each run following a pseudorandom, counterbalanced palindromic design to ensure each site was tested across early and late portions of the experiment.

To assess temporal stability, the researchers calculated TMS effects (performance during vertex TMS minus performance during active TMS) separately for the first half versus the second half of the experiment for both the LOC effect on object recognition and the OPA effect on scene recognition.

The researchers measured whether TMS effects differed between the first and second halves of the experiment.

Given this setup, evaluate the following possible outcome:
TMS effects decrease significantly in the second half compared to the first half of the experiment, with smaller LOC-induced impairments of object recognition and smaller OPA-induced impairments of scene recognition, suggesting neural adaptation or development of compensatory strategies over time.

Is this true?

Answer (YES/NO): NO